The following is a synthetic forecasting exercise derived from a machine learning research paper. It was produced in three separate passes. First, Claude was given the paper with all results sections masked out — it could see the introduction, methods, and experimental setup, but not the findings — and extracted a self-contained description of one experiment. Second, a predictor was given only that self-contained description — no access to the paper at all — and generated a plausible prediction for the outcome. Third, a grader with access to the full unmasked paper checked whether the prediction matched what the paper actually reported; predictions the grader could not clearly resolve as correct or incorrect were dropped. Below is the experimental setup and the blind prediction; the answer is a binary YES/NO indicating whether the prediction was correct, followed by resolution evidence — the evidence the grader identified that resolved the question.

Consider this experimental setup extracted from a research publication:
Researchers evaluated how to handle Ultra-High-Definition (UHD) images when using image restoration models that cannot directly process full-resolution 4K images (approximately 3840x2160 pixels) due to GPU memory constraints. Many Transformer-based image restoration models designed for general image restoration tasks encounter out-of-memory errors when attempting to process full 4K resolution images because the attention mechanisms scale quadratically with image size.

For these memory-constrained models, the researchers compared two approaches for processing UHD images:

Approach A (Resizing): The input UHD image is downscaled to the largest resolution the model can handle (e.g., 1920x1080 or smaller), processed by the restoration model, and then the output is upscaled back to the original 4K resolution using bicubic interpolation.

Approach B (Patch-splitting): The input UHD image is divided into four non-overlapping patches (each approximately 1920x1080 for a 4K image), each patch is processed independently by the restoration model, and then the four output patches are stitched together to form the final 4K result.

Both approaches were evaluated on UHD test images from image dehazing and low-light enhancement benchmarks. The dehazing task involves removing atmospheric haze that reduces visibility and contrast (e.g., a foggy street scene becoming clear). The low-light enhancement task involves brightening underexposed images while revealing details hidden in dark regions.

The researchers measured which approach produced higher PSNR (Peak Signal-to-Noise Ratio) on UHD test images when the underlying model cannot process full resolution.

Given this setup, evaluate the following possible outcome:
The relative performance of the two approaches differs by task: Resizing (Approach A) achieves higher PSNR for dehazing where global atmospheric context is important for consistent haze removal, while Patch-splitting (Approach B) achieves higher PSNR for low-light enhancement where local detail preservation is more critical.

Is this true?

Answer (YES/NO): NO